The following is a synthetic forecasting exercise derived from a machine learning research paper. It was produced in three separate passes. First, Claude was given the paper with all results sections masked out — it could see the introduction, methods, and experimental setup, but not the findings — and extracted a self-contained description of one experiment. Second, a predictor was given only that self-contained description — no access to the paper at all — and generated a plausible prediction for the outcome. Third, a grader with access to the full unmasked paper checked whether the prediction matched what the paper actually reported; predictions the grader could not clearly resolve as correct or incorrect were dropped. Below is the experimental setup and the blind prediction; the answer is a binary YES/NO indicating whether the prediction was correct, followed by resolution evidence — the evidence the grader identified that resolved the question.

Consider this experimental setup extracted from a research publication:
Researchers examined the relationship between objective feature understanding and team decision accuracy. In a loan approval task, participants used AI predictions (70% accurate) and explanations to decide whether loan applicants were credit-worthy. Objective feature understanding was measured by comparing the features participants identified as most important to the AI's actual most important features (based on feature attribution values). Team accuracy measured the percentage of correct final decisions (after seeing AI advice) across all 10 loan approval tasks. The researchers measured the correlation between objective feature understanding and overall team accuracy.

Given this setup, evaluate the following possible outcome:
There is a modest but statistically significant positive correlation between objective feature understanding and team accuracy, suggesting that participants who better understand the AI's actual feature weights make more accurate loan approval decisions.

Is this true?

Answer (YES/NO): YES